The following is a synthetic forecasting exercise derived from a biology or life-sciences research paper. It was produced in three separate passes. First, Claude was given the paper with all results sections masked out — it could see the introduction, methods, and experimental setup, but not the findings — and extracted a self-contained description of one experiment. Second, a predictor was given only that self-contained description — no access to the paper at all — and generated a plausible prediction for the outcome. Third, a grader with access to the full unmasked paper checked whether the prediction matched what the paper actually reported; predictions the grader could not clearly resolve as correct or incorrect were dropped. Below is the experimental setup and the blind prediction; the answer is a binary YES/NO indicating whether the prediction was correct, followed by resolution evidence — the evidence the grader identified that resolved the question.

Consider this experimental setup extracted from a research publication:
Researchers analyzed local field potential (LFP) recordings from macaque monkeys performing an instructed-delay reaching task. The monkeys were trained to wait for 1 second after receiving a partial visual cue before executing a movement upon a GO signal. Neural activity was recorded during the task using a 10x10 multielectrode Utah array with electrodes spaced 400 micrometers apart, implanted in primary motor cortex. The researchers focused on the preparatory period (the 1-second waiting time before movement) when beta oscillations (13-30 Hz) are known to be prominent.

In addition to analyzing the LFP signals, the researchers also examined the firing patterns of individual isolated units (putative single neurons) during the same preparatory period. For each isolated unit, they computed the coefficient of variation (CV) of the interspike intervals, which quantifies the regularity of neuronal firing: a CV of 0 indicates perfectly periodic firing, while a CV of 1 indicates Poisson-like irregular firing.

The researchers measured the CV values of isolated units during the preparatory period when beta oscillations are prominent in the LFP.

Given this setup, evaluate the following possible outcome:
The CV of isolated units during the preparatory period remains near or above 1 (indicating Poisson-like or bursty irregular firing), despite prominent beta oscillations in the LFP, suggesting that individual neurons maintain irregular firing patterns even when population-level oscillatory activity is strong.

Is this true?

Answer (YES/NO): YES